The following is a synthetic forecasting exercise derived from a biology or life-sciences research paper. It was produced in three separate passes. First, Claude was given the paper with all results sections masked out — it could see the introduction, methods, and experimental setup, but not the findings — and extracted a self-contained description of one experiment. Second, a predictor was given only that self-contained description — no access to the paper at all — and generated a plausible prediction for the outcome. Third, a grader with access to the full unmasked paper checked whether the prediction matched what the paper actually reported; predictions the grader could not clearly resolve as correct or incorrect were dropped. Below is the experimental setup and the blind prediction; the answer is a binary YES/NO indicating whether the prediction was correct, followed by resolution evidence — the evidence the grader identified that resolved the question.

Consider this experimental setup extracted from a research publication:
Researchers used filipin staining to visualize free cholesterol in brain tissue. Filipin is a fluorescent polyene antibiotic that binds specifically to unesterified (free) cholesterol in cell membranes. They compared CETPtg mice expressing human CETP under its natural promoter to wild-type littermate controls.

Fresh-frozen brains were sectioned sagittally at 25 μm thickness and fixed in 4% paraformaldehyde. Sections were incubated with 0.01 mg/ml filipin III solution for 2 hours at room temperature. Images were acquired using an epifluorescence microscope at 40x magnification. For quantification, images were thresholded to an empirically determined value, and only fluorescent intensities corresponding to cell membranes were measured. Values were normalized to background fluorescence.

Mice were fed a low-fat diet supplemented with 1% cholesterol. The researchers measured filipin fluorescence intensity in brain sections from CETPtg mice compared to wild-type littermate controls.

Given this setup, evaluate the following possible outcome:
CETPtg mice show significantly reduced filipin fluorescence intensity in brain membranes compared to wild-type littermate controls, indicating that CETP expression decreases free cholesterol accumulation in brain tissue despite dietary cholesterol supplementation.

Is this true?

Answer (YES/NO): NO